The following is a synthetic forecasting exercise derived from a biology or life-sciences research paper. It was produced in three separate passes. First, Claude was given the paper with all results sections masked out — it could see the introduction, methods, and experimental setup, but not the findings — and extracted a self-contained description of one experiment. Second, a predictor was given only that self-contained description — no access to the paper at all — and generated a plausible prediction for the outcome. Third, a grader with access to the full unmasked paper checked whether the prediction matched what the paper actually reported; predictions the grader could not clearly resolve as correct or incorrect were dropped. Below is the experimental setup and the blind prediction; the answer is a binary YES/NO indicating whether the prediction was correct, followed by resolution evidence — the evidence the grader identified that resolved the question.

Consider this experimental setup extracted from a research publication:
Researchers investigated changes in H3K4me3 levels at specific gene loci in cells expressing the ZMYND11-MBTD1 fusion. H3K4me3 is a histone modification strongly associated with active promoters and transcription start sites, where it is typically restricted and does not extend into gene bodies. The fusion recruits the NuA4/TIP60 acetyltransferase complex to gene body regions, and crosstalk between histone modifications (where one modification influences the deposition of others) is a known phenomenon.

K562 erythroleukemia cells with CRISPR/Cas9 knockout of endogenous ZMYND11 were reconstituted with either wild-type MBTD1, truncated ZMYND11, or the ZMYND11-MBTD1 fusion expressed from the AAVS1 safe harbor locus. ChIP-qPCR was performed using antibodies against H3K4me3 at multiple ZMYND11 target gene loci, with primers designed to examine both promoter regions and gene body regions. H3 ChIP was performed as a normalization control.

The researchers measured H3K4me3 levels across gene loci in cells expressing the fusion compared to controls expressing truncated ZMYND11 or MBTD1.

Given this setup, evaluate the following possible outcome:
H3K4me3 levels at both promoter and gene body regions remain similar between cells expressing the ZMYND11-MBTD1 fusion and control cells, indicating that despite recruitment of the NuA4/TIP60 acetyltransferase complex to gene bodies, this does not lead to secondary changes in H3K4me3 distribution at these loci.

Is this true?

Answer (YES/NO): YES